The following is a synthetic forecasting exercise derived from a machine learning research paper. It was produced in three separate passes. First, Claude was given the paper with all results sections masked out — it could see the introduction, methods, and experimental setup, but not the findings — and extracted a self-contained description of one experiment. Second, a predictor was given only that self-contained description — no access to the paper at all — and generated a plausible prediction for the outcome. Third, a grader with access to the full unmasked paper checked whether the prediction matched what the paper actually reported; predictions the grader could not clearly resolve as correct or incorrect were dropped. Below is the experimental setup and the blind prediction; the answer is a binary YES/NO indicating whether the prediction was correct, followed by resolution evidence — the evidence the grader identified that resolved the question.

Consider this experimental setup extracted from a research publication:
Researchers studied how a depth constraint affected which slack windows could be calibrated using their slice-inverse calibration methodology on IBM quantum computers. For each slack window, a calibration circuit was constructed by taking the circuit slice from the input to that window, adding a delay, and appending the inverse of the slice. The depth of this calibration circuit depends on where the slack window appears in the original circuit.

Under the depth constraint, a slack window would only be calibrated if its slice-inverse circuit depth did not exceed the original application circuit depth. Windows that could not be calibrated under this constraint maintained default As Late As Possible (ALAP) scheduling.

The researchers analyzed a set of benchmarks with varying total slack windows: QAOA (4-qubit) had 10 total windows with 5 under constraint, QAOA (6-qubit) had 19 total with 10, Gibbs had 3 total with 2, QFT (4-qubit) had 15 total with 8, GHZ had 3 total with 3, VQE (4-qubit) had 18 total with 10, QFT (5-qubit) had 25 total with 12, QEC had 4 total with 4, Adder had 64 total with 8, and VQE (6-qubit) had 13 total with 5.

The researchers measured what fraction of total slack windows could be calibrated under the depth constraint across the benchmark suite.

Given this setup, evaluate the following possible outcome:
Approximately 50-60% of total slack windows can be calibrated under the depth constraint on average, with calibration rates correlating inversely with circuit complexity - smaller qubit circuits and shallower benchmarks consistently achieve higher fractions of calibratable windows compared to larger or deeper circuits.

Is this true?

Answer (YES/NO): NO